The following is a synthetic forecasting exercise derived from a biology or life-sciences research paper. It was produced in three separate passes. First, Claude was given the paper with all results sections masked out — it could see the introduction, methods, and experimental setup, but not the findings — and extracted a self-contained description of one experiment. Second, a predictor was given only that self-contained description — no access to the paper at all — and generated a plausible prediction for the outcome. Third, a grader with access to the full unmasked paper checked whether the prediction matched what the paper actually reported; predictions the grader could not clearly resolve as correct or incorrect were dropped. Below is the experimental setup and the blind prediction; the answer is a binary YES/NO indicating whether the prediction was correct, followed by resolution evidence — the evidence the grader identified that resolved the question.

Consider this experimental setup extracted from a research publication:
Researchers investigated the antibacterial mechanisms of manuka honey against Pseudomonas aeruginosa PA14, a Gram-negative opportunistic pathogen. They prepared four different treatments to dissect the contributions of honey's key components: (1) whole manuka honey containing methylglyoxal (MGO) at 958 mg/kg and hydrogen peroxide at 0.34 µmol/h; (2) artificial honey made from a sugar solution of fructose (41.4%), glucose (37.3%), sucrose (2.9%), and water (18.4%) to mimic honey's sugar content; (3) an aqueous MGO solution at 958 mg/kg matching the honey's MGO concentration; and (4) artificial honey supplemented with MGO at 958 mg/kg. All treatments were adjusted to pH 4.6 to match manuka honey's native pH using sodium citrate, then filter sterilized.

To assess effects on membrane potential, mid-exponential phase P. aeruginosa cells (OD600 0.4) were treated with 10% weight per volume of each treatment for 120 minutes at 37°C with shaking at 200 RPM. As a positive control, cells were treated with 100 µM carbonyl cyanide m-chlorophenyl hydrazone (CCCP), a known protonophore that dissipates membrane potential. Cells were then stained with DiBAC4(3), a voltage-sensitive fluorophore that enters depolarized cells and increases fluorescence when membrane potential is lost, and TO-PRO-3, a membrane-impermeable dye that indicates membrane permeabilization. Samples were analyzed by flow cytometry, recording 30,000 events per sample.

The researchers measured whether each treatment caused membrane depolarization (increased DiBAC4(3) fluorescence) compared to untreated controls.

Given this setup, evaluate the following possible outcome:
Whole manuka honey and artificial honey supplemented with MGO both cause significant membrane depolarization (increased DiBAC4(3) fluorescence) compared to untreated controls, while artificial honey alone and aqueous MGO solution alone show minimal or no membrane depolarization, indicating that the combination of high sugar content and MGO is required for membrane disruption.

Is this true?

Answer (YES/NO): NO